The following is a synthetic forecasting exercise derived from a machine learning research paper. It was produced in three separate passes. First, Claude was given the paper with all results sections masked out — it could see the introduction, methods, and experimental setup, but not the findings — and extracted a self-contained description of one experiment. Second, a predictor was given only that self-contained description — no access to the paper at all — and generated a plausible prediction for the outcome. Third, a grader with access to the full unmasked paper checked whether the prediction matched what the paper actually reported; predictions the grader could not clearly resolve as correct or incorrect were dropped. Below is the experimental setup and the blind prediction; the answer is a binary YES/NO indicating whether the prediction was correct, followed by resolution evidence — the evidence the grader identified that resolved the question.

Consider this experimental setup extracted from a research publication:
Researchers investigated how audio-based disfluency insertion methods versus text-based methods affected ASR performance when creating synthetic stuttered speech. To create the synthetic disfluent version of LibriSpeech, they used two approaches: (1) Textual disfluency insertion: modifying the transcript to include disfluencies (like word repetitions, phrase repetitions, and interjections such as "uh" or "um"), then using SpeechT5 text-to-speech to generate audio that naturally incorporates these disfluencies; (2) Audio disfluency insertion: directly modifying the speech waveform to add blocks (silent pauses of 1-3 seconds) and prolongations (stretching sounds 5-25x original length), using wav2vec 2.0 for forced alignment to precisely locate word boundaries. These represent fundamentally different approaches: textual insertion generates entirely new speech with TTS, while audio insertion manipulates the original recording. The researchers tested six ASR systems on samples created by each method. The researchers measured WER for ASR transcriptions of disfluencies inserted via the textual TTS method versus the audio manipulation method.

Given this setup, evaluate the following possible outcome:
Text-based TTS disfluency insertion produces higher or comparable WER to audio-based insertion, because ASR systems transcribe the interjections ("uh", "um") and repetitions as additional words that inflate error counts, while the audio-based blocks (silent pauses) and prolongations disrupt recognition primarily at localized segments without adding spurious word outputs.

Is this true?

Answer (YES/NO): NO